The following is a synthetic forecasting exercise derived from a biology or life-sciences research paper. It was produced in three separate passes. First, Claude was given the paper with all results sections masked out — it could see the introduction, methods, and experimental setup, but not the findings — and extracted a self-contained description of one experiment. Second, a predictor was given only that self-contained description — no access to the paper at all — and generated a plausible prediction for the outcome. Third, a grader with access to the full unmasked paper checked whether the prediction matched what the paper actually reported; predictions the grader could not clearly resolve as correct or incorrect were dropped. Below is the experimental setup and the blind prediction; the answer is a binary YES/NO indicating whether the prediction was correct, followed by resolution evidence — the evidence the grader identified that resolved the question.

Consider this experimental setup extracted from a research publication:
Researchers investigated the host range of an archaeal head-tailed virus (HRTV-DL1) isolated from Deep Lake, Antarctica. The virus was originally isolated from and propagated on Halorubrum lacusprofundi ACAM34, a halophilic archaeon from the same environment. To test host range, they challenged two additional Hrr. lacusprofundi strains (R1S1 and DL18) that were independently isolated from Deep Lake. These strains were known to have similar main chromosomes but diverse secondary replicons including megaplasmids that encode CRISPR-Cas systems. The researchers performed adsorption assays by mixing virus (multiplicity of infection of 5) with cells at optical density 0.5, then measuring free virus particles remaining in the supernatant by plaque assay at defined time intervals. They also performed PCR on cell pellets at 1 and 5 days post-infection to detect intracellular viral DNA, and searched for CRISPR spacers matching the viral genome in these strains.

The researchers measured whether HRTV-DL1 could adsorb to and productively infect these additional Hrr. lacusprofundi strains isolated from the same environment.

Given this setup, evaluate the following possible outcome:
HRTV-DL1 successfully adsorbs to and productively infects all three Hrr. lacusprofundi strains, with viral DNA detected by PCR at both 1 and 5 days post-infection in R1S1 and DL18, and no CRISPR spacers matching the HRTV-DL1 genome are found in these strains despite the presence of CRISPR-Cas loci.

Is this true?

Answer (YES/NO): NO